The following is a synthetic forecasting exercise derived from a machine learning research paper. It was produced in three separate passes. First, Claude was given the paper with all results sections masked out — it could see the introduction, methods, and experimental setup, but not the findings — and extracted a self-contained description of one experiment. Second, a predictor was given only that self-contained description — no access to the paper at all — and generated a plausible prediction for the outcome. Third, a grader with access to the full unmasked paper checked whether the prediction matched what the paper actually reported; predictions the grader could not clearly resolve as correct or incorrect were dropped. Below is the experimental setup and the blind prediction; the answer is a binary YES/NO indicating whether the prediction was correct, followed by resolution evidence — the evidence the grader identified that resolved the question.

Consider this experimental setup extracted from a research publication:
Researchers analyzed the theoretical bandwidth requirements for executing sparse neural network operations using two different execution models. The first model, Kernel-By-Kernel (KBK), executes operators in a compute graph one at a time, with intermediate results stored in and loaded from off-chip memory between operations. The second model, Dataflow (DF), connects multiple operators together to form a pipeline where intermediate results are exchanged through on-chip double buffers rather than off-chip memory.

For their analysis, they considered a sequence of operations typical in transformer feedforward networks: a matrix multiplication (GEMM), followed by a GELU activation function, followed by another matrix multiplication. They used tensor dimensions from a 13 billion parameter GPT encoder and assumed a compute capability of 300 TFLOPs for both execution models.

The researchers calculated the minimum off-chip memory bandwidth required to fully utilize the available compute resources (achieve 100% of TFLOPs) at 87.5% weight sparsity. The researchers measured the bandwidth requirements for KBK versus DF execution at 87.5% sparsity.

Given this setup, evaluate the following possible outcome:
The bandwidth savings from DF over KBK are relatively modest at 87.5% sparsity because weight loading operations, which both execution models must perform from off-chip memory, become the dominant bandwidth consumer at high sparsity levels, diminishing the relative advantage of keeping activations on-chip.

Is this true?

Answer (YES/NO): NO